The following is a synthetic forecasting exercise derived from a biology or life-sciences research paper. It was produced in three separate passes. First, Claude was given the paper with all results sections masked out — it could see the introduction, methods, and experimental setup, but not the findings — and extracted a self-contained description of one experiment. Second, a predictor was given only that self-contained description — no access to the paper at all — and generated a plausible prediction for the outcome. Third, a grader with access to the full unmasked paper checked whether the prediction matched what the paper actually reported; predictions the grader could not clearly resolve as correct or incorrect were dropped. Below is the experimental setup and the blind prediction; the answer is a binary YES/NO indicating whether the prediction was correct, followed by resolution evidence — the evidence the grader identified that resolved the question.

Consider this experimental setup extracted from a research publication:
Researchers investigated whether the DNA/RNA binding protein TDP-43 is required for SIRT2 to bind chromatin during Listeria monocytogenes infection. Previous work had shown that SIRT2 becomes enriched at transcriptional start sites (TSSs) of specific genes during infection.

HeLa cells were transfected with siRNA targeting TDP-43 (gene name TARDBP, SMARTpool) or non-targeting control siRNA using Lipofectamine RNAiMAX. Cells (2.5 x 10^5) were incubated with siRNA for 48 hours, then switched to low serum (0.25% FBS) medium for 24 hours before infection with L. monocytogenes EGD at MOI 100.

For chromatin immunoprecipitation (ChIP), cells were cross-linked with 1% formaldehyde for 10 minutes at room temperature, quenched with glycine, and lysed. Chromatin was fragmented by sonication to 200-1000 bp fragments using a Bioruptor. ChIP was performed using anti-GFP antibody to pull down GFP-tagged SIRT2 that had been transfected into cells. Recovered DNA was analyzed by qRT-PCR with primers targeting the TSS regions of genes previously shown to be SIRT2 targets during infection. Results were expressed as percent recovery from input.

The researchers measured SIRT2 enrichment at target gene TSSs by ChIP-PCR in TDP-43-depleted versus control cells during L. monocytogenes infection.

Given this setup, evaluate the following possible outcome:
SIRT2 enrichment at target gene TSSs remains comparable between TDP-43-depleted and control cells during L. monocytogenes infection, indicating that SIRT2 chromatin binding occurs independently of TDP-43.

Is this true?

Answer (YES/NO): NO